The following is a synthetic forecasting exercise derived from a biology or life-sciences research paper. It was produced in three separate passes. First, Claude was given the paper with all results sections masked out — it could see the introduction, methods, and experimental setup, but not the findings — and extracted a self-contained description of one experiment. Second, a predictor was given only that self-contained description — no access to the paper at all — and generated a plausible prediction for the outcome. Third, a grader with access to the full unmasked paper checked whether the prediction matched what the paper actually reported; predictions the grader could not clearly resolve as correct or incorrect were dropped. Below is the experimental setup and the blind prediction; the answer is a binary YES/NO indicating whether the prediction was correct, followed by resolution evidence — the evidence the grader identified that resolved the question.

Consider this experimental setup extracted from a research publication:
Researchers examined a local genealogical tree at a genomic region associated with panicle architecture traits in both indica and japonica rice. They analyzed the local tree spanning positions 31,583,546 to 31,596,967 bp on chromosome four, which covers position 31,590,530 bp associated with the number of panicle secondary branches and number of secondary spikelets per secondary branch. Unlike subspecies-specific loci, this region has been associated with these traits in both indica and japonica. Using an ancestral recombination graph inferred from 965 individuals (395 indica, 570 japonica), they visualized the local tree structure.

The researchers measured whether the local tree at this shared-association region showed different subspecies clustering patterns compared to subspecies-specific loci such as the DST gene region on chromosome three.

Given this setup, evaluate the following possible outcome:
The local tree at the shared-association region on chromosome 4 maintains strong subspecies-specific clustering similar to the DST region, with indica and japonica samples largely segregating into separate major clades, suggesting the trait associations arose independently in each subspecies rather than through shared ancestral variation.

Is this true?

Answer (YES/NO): NO